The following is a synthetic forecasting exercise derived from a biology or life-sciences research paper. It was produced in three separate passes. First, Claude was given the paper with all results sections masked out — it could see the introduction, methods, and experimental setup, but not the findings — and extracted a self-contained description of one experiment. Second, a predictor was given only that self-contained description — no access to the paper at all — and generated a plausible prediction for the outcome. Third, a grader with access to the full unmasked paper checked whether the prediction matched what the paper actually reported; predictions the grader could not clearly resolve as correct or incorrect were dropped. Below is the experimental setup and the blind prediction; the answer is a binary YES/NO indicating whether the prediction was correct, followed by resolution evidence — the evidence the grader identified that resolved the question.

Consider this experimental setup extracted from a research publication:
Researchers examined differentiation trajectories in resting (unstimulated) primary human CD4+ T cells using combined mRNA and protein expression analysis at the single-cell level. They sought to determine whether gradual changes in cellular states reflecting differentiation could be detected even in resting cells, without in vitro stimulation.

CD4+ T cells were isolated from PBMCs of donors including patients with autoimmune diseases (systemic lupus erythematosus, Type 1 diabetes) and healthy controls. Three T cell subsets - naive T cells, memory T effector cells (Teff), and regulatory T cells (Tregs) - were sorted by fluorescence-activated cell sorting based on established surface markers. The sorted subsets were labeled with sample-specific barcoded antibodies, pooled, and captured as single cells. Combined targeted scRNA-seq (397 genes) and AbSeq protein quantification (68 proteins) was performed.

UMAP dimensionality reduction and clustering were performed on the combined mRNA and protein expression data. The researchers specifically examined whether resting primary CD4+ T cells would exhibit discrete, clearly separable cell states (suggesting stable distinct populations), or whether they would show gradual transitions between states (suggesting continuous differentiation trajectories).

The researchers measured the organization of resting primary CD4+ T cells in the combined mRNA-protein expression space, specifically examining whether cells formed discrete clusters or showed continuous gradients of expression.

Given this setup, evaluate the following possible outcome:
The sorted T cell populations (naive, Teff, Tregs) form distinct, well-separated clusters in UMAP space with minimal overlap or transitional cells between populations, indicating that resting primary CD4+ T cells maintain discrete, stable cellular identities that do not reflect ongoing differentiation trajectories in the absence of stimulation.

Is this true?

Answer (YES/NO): NO